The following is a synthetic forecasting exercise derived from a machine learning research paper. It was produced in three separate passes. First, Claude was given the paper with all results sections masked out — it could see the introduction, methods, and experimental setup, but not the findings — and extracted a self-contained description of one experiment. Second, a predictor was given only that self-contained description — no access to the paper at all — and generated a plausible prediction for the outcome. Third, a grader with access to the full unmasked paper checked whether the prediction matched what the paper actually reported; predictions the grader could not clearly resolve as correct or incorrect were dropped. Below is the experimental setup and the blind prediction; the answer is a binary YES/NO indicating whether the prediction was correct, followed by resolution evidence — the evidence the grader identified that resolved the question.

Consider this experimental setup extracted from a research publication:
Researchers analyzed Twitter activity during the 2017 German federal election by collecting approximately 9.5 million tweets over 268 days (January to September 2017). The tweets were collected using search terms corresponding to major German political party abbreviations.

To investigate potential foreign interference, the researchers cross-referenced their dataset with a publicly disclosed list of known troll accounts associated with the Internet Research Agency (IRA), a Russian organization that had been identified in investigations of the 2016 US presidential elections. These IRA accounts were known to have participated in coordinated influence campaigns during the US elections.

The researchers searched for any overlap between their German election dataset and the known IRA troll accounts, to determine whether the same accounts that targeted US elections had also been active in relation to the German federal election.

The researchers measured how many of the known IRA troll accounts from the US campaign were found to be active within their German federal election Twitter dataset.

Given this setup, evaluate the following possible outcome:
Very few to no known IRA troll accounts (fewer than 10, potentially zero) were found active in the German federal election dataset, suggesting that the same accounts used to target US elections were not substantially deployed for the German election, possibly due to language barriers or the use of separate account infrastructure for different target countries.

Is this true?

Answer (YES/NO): NO